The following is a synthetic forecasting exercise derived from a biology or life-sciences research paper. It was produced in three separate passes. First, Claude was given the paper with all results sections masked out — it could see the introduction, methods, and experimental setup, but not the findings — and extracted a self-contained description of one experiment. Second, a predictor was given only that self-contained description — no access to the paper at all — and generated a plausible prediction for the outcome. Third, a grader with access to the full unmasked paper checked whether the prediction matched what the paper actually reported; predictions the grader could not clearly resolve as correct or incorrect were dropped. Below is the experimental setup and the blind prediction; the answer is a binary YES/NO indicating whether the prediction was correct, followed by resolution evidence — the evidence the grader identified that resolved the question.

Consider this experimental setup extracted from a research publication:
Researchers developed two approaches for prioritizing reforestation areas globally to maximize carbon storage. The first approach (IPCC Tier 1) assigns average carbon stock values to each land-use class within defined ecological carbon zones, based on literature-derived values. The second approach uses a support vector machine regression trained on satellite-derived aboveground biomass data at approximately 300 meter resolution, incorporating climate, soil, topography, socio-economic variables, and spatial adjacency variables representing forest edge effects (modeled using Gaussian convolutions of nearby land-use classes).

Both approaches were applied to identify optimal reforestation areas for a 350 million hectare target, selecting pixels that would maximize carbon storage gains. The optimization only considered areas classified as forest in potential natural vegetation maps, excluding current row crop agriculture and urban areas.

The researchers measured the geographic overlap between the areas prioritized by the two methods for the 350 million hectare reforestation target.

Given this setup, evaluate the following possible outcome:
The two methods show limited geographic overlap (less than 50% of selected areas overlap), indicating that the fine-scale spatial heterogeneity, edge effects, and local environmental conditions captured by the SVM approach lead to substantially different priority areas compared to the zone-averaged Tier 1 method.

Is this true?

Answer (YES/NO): YES